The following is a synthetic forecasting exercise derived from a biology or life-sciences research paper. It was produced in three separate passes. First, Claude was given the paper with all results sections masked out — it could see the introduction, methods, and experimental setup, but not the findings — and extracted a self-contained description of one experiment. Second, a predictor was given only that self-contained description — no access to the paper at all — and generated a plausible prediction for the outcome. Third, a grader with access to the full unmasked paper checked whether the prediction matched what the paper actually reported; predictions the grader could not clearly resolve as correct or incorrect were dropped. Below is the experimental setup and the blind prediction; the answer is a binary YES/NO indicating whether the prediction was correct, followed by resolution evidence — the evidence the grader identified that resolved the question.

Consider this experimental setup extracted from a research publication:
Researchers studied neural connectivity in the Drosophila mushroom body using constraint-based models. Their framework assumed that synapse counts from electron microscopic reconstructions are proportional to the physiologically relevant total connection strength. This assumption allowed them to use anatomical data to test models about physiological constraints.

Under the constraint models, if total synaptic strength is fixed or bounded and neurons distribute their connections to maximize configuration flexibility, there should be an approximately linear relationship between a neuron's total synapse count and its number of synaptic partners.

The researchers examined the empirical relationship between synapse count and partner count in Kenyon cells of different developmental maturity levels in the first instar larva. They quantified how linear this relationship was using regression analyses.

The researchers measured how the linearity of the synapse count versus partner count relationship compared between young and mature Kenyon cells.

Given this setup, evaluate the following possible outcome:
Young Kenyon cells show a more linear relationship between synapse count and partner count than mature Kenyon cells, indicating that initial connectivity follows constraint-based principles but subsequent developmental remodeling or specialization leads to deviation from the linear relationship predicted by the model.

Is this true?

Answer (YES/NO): YES